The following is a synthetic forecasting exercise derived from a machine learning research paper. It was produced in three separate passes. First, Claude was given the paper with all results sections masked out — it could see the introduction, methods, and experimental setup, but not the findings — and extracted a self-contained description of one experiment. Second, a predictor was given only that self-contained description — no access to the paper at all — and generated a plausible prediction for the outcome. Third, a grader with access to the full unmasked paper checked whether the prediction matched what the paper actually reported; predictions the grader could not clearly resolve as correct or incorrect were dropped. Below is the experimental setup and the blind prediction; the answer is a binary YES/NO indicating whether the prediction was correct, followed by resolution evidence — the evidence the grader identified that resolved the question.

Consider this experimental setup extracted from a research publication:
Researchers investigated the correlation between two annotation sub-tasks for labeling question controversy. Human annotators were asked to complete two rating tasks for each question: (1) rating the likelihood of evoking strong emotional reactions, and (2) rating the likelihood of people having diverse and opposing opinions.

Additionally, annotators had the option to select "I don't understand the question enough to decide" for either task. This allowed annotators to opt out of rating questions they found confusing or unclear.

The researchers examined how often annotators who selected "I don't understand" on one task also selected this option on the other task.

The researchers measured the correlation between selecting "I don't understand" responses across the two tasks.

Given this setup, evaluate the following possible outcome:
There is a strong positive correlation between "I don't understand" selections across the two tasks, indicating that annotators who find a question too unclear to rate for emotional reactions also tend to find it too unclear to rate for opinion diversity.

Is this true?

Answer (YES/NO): YES